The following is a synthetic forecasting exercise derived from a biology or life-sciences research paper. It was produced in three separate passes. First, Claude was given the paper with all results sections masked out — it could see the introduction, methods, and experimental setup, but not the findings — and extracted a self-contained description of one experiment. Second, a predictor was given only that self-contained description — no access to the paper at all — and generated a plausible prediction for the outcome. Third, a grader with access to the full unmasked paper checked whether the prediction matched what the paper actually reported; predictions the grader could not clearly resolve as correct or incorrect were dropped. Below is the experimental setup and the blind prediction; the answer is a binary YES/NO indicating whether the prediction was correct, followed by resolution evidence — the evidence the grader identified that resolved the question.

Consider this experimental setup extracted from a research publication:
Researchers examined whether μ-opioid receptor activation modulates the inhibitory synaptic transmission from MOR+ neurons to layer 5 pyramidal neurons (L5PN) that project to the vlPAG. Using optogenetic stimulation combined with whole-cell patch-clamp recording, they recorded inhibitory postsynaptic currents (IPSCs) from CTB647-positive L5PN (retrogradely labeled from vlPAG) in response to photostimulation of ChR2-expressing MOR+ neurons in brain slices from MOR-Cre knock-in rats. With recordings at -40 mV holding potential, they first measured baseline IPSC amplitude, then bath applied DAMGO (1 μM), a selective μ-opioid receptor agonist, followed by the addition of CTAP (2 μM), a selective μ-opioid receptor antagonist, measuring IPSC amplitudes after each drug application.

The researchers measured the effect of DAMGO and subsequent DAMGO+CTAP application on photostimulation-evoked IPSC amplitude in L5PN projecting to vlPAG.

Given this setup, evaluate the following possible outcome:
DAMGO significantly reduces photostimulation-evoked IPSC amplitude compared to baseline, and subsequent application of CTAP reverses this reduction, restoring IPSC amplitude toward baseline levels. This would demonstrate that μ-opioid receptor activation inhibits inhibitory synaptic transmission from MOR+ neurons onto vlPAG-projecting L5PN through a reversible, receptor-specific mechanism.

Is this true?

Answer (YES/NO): YES